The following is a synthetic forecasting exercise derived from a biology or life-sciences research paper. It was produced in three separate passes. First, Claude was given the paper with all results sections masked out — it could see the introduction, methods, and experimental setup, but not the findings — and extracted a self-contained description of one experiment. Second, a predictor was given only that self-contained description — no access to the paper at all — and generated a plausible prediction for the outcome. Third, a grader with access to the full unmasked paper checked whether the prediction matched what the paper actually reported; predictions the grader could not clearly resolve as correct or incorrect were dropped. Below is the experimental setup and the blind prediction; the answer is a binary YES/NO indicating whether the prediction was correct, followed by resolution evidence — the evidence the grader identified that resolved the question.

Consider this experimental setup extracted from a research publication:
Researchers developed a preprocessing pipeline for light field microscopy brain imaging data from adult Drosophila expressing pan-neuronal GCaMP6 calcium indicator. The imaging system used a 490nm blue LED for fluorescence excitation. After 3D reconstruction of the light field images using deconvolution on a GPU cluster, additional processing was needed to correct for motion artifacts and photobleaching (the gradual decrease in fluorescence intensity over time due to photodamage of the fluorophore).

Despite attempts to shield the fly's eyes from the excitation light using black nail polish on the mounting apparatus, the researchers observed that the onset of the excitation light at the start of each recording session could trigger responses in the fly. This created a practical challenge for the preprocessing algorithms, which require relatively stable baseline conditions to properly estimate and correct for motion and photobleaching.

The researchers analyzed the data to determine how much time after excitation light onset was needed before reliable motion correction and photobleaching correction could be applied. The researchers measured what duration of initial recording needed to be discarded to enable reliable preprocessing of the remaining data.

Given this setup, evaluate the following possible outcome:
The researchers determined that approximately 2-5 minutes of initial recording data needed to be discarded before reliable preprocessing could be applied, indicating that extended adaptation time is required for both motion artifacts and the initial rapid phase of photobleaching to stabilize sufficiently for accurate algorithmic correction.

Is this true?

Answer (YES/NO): NO